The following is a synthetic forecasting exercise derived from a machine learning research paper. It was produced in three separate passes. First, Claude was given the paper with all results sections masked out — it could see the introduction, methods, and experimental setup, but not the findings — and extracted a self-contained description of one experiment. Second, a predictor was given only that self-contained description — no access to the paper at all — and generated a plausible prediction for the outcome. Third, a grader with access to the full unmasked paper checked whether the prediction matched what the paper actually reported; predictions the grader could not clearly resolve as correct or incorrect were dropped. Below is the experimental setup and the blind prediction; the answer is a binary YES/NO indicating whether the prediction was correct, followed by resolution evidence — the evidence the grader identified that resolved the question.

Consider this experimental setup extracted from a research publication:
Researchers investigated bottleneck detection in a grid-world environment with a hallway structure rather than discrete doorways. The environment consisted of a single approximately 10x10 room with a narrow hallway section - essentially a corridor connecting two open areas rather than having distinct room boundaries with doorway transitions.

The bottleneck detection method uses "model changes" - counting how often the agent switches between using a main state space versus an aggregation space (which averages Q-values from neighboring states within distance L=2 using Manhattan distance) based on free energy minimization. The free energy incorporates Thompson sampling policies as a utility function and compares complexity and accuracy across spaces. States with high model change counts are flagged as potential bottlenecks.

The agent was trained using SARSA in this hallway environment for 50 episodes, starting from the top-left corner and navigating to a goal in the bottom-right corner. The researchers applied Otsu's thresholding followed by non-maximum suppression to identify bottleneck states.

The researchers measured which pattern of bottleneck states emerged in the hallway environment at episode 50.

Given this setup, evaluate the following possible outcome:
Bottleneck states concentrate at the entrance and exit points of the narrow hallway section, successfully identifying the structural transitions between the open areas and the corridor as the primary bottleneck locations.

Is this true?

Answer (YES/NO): NO